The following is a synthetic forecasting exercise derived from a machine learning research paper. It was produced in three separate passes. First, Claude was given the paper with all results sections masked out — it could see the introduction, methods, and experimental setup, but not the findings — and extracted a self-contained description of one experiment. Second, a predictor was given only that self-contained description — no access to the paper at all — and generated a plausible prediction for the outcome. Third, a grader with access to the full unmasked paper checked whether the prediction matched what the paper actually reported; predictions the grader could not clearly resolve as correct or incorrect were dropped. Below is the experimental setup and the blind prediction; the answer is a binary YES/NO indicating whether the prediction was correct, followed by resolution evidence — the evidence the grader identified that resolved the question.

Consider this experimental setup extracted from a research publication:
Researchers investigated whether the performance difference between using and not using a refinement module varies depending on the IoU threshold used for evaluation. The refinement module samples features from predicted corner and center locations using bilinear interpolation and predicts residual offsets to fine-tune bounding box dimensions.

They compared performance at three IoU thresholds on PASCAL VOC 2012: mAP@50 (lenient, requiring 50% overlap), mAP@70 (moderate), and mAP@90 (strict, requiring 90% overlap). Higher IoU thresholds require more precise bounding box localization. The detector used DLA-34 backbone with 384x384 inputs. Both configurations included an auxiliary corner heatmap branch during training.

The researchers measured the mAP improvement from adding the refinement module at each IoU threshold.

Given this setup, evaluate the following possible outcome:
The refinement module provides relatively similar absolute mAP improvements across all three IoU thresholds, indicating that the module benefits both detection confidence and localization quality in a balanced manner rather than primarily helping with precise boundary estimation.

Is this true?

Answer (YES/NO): NO